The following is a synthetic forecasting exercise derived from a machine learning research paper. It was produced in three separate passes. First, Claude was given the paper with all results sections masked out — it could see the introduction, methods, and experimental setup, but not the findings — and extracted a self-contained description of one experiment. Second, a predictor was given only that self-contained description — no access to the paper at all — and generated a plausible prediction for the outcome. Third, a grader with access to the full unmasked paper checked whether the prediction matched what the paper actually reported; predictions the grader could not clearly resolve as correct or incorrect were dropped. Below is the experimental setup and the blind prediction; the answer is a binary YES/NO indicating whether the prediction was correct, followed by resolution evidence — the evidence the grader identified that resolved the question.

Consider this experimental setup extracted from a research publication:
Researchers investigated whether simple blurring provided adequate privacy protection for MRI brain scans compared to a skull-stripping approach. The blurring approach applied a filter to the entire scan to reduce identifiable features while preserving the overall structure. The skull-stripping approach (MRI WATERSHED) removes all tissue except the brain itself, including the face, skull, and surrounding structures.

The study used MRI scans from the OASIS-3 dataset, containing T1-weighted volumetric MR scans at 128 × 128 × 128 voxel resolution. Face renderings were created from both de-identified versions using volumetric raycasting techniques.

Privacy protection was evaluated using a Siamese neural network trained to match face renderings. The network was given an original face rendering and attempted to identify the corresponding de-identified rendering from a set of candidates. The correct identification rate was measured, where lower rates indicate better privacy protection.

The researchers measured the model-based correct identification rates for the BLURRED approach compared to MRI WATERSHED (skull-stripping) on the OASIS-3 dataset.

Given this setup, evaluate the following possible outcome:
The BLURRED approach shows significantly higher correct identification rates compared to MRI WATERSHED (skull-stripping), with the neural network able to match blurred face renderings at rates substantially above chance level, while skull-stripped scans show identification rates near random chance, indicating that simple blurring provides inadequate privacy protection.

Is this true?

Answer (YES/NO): YES